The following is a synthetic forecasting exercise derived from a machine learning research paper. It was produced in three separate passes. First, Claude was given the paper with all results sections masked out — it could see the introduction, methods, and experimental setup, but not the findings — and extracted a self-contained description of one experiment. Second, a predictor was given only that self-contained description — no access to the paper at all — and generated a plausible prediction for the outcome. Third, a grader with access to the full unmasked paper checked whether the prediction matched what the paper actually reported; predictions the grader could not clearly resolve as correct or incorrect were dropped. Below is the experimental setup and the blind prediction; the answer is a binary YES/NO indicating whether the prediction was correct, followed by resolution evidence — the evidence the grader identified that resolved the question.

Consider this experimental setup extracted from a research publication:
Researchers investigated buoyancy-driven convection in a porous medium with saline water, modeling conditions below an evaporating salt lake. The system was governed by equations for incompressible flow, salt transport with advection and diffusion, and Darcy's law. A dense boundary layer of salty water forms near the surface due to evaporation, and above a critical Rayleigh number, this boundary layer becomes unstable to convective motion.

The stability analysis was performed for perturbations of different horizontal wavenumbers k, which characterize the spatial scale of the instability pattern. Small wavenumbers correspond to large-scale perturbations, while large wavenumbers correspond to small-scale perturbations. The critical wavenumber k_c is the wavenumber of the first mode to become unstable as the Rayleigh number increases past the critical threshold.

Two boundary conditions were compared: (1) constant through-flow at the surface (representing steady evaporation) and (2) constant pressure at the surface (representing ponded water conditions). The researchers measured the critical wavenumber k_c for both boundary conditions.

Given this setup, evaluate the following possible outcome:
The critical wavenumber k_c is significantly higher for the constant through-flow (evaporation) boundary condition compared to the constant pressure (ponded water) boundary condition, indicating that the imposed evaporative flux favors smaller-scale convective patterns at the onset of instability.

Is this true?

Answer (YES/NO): YES